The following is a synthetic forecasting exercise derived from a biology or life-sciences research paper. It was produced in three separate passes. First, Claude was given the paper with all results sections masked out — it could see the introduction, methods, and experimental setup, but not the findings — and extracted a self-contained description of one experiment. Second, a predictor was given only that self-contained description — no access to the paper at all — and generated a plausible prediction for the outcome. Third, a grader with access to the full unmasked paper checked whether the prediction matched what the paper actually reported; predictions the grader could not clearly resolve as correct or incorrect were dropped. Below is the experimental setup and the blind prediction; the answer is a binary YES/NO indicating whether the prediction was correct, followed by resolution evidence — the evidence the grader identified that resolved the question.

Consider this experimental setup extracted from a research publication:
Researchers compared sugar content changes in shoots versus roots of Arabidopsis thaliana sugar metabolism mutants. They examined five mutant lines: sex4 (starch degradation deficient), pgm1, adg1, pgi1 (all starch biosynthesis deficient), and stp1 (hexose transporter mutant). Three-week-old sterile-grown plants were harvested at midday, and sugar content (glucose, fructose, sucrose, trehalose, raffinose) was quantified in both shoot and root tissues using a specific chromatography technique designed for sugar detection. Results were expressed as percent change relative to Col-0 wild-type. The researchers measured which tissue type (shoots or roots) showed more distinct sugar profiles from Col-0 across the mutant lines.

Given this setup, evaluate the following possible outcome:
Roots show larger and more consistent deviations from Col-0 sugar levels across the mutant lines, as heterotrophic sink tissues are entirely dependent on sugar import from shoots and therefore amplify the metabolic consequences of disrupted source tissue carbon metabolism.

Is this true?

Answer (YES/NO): YES